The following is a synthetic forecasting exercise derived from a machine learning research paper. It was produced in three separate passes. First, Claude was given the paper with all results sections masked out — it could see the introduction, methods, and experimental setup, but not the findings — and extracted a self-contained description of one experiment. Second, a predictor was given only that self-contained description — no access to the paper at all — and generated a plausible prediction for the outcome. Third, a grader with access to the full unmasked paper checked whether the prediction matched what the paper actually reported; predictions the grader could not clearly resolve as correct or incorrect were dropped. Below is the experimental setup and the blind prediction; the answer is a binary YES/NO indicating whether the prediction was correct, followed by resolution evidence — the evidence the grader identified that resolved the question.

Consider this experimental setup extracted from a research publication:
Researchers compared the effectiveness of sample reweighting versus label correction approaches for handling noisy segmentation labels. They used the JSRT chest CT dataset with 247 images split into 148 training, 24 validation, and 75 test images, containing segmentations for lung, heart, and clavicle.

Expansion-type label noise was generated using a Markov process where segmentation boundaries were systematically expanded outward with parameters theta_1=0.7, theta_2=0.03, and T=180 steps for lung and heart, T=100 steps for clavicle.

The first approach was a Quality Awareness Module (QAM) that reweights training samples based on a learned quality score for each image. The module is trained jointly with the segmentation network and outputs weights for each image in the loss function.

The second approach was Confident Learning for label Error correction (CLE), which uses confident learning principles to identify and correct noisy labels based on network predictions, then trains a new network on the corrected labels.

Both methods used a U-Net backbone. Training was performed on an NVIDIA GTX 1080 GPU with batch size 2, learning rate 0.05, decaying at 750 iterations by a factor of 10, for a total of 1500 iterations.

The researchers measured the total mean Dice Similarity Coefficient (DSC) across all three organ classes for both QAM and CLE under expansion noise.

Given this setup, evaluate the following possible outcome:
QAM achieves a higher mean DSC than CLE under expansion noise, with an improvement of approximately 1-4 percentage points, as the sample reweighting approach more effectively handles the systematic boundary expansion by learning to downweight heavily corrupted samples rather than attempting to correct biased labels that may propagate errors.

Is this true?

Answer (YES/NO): NO